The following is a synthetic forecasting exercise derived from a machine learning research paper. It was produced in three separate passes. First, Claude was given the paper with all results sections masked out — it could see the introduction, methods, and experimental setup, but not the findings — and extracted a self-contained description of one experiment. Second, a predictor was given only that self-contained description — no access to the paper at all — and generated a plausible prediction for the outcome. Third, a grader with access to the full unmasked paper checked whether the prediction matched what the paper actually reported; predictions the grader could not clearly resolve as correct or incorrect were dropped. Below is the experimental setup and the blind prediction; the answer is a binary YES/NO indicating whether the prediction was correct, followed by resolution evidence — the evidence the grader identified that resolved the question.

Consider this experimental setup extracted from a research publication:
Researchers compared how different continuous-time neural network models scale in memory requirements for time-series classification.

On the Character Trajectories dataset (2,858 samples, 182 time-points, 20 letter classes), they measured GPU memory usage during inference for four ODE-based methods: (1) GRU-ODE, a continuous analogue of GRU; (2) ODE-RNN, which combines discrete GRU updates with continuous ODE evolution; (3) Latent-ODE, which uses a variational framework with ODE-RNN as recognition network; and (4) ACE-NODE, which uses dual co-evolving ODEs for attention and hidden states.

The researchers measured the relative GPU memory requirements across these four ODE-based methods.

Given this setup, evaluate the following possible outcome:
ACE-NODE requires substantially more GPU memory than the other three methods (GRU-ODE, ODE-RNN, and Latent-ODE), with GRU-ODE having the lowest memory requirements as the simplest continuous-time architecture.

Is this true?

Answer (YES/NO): NO